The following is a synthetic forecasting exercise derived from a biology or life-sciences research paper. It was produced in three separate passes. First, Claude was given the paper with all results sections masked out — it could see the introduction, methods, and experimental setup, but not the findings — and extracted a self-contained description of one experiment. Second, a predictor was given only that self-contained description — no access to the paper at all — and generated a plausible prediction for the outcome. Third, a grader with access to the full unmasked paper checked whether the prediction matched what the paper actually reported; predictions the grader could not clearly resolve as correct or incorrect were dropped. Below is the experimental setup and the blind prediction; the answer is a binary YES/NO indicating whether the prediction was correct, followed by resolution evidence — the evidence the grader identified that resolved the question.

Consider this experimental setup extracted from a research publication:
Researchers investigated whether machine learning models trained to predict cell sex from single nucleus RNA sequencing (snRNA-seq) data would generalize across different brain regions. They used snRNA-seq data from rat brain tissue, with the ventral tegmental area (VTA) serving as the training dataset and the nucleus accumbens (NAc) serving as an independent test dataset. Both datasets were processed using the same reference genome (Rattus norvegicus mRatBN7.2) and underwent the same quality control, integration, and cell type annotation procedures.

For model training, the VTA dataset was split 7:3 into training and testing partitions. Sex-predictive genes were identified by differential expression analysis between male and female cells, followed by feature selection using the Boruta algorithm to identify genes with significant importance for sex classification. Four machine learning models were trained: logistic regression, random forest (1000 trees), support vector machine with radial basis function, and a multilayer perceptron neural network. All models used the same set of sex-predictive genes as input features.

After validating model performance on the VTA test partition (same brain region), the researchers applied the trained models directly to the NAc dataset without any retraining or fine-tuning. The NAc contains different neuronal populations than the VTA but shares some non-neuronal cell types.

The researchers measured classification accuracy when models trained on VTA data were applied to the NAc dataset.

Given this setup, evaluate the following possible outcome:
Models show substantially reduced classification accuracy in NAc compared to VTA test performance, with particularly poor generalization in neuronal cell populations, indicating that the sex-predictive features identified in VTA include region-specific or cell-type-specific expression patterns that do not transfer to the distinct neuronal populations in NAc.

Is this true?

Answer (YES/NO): NO